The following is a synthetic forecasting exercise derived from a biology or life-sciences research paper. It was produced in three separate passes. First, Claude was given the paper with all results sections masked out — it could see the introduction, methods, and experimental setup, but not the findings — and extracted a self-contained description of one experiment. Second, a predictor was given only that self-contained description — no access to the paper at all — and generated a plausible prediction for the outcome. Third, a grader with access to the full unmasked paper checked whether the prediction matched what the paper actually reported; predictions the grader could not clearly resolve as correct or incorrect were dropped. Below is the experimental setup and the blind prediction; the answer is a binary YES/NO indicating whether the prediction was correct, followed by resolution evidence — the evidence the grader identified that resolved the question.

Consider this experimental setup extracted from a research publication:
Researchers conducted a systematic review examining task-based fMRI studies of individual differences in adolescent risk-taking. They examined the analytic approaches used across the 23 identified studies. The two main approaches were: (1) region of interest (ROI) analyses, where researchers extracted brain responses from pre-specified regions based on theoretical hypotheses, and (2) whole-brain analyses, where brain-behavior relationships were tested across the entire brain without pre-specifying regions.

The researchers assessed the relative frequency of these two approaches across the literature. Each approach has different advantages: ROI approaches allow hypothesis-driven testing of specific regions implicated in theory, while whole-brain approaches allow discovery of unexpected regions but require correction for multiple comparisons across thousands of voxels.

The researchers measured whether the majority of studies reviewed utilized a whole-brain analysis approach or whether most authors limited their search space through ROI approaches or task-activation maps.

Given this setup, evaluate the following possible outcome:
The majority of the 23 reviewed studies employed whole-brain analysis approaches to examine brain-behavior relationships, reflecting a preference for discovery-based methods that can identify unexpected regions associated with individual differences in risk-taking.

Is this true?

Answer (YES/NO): NO